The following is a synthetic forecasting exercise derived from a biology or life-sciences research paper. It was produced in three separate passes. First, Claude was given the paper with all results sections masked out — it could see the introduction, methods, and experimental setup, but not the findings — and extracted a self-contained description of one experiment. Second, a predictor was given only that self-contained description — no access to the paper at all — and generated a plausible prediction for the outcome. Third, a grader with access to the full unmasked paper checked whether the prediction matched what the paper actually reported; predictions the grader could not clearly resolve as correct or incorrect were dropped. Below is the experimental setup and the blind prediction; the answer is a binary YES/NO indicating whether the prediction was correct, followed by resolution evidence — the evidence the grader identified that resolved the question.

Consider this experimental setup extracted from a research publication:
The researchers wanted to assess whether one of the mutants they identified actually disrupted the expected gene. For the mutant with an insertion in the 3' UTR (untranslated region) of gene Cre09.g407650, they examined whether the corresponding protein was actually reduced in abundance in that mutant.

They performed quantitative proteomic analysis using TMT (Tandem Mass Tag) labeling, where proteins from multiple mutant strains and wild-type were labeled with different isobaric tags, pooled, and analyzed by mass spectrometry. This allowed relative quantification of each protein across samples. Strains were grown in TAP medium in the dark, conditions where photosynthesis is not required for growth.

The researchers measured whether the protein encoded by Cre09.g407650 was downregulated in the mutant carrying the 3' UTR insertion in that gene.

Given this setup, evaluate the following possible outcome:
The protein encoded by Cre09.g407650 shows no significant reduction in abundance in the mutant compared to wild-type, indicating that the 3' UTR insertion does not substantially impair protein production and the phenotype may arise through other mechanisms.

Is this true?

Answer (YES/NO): YES